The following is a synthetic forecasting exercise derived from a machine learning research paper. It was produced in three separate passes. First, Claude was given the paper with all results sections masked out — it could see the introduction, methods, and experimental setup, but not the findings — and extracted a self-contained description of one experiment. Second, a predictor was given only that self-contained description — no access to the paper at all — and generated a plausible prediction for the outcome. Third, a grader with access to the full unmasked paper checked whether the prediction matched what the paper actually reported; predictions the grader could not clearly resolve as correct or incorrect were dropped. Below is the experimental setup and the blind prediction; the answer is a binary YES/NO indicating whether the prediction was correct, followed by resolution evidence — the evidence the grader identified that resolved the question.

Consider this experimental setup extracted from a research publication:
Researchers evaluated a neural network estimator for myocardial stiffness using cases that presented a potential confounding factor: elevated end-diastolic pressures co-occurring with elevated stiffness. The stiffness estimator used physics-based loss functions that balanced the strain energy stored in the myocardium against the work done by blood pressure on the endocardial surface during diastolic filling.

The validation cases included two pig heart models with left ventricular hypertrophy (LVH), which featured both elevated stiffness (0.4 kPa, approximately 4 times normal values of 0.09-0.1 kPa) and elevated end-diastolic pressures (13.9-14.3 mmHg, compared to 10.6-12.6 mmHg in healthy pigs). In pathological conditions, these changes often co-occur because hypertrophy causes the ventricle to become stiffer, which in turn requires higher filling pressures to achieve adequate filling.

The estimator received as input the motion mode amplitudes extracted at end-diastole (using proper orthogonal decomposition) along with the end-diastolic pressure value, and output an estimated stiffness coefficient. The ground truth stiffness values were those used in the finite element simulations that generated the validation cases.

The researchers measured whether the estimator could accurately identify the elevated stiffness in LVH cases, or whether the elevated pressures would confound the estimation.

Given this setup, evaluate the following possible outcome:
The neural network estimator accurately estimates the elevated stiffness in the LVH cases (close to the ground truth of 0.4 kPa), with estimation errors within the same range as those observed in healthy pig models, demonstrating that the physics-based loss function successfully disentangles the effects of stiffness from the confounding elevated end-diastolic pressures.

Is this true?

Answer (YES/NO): YES